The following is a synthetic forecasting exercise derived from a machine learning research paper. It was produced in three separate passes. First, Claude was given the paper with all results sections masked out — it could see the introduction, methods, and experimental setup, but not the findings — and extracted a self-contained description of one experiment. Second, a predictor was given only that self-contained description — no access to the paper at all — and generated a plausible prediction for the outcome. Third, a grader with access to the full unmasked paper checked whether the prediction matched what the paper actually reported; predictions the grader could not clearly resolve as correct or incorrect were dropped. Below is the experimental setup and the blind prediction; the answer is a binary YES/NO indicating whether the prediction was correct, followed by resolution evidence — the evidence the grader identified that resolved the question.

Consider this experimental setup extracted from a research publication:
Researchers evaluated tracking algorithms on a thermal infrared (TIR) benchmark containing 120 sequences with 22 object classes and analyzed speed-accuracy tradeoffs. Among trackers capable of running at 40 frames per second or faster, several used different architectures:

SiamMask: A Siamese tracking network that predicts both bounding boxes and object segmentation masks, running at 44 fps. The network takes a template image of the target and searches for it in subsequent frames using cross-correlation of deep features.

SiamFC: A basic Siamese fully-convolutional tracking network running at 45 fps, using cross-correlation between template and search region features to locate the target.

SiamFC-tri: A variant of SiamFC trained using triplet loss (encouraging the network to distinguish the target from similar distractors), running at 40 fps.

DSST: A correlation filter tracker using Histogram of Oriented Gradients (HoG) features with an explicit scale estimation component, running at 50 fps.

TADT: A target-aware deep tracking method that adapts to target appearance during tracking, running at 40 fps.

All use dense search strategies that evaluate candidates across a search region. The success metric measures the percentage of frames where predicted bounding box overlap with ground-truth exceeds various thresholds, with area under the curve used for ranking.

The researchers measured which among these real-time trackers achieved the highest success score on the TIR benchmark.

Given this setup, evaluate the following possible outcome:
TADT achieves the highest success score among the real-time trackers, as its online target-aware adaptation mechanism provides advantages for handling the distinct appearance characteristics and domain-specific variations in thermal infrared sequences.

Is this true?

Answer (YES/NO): YES